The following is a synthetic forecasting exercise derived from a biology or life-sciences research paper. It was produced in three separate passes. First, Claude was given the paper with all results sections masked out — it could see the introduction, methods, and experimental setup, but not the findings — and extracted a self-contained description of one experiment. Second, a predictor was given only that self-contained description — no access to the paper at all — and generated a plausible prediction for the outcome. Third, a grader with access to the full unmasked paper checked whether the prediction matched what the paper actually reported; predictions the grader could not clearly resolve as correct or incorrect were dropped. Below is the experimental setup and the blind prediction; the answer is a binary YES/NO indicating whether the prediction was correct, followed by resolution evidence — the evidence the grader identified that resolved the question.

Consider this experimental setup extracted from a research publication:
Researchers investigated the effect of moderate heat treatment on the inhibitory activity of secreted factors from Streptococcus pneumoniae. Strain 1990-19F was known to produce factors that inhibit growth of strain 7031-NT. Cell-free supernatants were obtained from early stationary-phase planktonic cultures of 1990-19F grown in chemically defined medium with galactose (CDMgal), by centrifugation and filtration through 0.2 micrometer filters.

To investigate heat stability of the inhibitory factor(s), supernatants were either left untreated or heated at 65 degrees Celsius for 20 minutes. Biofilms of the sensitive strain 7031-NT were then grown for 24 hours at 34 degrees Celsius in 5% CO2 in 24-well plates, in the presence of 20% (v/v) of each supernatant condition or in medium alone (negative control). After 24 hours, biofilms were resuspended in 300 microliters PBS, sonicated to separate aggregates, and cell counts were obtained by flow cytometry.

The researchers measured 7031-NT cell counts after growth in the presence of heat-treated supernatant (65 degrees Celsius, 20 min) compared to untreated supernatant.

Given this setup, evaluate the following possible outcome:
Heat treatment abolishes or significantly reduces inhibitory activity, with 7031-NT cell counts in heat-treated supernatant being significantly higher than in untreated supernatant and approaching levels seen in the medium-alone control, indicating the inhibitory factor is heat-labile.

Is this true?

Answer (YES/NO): NO